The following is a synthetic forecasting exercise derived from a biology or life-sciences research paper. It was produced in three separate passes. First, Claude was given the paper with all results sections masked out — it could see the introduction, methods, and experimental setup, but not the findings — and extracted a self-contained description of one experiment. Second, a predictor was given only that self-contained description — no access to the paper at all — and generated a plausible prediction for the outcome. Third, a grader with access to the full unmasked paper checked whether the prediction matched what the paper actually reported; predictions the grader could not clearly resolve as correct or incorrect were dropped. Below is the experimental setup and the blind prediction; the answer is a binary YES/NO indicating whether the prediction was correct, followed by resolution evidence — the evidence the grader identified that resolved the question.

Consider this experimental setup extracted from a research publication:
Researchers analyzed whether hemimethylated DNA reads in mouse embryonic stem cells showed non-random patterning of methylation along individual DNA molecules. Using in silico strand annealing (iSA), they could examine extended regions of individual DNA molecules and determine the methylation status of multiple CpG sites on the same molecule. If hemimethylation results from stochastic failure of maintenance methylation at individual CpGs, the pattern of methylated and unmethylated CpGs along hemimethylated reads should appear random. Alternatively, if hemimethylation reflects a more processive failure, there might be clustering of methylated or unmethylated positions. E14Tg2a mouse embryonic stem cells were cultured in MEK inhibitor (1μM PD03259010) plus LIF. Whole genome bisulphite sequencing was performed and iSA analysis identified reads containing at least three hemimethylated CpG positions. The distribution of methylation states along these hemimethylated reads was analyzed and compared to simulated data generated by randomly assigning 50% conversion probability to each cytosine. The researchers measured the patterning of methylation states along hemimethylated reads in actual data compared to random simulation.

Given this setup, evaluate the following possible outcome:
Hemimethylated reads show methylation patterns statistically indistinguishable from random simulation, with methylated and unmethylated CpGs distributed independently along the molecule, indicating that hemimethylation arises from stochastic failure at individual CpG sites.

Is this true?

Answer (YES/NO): NO